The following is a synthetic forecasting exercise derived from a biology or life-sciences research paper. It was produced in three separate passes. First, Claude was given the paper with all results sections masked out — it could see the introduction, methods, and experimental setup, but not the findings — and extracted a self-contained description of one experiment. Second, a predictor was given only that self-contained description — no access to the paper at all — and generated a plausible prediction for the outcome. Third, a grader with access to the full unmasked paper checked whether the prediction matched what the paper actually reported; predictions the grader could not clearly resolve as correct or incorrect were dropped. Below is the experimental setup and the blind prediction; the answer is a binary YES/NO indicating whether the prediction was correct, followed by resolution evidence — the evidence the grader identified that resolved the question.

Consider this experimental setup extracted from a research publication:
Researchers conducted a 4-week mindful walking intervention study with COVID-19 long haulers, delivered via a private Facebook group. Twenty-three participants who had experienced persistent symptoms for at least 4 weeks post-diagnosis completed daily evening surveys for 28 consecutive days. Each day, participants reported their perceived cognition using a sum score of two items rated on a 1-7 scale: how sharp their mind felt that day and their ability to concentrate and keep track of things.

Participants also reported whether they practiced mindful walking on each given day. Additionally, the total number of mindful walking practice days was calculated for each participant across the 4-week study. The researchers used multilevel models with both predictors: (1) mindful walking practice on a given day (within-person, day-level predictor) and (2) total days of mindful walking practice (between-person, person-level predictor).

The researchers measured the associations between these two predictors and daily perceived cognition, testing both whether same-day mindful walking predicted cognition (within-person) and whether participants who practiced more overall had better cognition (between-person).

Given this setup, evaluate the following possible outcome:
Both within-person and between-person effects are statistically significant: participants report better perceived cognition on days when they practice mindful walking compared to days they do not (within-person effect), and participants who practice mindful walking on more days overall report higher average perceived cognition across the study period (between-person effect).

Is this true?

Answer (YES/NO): NO